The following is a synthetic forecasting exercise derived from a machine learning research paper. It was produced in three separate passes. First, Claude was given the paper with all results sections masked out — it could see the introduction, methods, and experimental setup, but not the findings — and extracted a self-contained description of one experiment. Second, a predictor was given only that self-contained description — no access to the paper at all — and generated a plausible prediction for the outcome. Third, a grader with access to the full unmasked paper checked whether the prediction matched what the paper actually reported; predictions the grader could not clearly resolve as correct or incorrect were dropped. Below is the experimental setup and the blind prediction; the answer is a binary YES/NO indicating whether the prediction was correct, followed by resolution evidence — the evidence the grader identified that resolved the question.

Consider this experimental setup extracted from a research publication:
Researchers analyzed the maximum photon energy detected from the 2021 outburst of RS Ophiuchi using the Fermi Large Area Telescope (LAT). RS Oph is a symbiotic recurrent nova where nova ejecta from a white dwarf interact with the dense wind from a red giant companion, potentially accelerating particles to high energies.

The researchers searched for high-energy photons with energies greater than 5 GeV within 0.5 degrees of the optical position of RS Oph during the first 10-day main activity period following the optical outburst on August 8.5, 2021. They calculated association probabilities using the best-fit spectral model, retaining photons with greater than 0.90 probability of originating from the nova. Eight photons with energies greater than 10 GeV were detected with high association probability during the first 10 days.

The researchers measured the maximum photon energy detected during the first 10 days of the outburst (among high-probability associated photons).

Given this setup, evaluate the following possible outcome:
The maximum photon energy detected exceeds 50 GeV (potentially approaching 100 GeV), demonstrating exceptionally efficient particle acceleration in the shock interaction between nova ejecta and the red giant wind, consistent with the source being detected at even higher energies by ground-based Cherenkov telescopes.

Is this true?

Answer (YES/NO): NO